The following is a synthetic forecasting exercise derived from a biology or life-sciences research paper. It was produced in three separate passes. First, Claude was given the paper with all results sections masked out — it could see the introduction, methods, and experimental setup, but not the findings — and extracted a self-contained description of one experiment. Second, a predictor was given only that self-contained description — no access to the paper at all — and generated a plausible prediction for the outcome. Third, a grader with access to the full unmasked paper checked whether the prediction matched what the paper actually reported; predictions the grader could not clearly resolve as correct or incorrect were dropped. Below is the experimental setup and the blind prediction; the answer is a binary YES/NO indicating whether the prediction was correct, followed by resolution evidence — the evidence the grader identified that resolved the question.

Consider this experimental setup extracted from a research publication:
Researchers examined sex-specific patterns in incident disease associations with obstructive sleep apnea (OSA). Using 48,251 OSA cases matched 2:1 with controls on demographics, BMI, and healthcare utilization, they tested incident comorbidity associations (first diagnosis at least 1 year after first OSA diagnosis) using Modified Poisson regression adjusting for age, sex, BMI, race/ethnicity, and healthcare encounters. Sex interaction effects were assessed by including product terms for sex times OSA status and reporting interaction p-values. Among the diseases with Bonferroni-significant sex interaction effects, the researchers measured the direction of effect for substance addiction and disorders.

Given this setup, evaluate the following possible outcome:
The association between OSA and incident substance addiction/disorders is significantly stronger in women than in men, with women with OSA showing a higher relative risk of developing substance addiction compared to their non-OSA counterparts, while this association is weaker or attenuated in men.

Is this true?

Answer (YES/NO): YES